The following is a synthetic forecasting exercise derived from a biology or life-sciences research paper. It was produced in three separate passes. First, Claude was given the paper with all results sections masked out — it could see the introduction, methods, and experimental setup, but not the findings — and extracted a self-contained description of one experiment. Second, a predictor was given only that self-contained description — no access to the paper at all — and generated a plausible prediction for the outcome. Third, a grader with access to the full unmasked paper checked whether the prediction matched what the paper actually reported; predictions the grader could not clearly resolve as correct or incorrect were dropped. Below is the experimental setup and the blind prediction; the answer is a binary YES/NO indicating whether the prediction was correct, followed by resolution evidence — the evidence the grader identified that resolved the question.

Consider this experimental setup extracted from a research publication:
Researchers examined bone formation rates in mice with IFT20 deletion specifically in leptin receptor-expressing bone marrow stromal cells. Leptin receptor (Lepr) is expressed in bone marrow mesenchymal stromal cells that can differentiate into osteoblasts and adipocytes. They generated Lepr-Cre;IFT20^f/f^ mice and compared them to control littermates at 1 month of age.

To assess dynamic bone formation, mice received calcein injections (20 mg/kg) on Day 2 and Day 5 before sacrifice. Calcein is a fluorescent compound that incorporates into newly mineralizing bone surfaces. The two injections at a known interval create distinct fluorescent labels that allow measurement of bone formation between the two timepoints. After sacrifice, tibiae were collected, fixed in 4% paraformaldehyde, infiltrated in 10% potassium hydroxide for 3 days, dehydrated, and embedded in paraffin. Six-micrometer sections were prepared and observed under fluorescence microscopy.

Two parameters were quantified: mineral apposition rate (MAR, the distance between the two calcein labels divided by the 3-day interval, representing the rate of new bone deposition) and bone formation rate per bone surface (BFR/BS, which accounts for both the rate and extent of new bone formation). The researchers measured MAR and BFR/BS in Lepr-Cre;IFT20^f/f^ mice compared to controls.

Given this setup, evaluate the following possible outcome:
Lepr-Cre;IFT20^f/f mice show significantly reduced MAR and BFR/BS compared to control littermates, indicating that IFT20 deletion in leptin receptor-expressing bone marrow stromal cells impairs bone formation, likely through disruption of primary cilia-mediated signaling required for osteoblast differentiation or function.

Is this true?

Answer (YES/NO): YES